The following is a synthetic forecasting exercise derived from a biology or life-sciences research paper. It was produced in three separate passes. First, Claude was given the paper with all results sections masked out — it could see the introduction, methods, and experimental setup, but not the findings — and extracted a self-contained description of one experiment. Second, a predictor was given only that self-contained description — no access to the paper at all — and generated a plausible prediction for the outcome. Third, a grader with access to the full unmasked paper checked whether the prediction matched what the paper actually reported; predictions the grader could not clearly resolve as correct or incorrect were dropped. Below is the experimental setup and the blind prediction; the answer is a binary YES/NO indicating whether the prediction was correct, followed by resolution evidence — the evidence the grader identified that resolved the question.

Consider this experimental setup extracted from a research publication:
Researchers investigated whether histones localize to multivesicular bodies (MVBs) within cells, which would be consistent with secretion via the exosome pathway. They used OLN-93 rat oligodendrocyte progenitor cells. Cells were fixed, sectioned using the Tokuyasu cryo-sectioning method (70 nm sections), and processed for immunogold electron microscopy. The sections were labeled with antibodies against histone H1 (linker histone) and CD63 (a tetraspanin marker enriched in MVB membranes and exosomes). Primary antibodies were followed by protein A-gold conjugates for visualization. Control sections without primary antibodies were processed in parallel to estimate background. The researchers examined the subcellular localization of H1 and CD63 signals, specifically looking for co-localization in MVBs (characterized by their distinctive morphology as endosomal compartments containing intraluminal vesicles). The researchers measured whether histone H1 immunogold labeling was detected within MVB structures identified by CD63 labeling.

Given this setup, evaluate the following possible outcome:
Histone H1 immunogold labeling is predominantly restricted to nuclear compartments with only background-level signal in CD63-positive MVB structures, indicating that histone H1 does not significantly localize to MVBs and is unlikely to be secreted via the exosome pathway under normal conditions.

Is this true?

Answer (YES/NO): NO